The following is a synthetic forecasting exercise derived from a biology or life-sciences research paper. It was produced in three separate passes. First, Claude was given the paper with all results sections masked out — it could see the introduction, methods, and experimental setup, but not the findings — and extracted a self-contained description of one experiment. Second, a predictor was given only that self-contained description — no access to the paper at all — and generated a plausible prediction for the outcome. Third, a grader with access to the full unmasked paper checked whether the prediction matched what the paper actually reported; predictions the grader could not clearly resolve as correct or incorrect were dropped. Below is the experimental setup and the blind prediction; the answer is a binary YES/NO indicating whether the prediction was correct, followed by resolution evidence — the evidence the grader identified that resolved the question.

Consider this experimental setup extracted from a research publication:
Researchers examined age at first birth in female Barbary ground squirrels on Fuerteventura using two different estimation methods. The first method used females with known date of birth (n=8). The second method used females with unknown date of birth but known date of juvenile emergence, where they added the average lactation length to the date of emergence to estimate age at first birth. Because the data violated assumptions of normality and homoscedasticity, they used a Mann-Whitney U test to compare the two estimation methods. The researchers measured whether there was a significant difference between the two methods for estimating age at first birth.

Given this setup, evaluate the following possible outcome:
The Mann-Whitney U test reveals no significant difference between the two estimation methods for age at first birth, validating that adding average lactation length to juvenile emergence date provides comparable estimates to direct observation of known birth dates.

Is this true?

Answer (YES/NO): YES